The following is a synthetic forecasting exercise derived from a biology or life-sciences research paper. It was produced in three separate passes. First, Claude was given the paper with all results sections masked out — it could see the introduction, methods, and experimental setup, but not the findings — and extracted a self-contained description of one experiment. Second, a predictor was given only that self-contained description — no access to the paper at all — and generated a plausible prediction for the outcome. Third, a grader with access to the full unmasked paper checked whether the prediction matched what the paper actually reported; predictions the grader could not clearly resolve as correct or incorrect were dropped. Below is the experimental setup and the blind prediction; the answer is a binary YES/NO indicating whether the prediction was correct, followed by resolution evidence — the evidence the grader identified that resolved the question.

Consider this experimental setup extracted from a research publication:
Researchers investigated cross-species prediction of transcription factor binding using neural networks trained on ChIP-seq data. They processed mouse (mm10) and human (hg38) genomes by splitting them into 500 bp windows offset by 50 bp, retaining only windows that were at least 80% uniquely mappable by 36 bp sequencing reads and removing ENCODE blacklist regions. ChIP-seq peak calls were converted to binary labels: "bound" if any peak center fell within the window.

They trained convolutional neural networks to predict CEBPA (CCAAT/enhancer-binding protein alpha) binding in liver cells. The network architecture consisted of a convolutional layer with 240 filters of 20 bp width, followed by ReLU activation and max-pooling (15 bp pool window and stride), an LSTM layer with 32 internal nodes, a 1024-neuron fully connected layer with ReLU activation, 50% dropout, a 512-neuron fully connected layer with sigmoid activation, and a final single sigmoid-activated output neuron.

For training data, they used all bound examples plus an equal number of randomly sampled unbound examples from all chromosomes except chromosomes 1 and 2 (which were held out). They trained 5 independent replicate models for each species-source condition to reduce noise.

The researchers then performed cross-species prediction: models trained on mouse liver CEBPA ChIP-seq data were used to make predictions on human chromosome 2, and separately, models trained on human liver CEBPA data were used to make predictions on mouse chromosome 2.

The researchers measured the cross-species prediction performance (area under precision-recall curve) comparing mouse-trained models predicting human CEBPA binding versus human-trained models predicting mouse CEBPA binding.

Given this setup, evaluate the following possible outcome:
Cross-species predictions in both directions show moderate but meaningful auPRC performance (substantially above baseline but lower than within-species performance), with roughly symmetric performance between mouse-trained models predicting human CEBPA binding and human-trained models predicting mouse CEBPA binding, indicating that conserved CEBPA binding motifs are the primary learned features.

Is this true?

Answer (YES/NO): NO